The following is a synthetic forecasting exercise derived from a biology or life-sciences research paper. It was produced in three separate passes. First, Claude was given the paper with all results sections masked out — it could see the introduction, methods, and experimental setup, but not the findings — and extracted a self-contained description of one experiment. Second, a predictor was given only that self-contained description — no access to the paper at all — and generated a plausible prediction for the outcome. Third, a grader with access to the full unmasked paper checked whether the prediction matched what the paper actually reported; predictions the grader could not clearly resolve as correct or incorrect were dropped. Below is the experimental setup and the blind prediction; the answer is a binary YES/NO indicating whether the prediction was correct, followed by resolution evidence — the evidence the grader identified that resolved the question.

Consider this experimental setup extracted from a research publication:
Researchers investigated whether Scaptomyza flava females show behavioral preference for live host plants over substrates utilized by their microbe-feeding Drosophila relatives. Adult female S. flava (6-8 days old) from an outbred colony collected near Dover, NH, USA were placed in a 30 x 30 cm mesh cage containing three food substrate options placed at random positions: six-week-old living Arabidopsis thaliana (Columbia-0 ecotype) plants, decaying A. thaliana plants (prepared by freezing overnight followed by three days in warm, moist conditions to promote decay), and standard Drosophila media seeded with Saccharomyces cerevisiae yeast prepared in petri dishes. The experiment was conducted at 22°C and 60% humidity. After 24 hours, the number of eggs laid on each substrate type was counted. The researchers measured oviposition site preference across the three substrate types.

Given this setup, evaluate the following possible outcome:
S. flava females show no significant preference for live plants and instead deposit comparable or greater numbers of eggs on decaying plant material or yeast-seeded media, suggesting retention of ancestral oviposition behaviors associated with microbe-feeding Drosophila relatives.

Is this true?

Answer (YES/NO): NO